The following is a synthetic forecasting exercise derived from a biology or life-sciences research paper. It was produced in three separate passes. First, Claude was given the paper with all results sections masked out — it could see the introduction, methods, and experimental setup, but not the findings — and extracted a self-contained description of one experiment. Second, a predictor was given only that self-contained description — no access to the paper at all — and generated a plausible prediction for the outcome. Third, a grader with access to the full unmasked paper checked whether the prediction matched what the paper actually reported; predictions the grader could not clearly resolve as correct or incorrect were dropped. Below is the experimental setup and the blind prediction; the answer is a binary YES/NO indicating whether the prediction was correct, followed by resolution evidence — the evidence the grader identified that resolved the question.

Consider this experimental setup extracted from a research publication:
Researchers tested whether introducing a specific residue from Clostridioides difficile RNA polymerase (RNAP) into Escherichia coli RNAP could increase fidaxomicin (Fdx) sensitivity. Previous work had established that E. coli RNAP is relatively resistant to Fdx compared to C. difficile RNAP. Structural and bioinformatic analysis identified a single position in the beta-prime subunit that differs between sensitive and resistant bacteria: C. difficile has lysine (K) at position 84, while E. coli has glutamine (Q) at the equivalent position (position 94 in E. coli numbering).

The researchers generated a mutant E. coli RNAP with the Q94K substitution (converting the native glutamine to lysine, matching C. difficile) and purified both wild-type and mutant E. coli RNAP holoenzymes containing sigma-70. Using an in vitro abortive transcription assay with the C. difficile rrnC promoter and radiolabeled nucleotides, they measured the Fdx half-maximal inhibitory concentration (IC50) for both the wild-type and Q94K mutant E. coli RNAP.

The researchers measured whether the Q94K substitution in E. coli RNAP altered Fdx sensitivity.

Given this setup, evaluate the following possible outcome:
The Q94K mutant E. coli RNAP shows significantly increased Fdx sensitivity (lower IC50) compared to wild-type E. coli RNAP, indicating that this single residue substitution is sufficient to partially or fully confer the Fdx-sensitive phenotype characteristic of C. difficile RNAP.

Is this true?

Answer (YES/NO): YES